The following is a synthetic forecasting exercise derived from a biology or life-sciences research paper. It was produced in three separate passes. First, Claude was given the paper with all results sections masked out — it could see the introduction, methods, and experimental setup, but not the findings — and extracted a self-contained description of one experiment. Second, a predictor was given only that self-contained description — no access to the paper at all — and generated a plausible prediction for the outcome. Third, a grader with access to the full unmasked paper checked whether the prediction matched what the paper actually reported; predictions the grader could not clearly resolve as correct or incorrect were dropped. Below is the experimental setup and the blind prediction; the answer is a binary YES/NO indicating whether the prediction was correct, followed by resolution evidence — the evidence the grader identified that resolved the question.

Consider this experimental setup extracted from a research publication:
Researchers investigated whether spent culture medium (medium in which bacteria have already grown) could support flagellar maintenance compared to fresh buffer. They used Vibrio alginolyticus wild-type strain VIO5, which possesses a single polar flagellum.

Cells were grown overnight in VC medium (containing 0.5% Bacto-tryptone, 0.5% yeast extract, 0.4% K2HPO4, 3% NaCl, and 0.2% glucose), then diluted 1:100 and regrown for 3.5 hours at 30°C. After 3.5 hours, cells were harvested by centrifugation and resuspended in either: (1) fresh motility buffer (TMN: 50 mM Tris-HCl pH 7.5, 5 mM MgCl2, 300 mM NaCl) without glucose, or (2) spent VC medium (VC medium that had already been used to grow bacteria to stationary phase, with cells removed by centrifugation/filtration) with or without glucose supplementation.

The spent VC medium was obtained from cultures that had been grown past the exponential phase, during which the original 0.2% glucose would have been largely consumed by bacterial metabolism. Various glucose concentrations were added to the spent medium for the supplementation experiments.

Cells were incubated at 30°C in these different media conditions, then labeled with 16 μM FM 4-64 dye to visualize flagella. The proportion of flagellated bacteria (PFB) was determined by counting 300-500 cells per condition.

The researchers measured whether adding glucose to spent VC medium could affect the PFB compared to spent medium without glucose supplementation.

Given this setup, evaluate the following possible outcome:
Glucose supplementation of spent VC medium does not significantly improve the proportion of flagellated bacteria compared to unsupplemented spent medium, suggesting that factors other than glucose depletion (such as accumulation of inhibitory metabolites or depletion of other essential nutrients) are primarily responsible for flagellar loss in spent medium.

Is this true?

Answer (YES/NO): NO